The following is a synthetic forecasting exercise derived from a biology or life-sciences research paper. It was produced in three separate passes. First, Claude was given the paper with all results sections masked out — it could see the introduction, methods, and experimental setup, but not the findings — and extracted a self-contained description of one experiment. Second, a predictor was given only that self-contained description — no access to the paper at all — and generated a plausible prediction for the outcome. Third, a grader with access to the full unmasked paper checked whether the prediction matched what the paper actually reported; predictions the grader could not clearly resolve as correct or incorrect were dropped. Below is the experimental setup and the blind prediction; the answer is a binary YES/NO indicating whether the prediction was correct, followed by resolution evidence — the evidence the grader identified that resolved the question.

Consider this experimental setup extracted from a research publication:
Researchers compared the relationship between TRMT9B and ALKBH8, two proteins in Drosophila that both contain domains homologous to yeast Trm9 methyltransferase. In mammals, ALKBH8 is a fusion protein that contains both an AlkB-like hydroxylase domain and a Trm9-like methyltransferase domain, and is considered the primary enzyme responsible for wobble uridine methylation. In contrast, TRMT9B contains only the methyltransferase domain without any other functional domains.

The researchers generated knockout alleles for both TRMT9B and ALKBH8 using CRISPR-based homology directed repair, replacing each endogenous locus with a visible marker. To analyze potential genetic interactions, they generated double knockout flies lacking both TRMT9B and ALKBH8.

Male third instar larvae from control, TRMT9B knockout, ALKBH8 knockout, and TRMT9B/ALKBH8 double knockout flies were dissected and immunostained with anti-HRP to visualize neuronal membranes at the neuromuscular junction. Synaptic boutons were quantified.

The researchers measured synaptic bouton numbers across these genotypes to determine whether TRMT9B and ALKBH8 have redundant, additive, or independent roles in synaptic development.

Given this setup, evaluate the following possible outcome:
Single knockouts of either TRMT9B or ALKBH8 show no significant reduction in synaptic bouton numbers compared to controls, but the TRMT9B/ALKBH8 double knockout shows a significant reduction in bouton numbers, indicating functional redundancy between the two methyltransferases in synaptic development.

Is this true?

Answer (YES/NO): NO